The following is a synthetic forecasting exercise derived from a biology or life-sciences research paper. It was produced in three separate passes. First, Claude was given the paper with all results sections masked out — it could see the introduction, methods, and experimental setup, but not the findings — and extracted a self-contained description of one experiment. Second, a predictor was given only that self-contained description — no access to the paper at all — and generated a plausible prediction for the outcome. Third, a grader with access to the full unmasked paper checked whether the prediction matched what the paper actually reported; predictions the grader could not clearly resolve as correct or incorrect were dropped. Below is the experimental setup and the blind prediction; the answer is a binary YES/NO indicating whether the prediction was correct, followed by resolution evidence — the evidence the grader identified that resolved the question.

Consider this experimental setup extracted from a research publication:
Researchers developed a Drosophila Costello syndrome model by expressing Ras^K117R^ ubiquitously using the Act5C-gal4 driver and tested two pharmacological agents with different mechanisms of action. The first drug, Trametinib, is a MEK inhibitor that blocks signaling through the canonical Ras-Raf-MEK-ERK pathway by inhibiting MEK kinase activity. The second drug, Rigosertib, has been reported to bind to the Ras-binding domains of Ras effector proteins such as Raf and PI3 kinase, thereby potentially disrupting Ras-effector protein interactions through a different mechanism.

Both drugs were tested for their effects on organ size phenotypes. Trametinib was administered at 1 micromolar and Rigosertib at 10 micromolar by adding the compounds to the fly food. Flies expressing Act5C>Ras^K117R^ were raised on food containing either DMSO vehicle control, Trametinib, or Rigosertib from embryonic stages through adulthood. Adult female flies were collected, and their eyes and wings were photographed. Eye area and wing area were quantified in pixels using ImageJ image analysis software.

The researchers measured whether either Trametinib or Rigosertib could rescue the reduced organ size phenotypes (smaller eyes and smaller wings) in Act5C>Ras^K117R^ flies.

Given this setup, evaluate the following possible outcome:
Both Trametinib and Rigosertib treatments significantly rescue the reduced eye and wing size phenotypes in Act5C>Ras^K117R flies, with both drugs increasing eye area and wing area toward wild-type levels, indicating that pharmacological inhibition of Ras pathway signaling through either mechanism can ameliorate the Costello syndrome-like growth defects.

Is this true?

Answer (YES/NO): NO